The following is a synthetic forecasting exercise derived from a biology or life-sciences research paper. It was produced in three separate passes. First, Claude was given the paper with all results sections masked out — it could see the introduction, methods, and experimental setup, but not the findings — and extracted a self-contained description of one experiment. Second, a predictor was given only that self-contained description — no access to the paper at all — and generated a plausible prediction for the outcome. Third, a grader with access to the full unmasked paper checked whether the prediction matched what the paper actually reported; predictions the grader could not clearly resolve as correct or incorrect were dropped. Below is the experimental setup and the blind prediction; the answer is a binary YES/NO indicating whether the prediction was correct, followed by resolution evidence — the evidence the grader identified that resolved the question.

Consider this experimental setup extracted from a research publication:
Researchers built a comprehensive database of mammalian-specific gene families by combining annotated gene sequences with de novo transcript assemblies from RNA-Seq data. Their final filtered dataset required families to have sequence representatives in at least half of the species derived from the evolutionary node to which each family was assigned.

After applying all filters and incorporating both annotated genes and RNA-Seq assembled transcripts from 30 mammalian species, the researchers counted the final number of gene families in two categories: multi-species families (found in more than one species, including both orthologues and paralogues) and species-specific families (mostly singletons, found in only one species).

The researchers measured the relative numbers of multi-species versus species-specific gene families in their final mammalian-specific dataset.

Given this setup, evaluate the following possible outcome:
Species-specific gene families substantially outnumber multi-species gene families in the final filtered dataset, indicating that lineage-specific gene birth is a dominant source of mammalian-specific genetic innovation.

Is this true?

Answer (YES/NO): YES